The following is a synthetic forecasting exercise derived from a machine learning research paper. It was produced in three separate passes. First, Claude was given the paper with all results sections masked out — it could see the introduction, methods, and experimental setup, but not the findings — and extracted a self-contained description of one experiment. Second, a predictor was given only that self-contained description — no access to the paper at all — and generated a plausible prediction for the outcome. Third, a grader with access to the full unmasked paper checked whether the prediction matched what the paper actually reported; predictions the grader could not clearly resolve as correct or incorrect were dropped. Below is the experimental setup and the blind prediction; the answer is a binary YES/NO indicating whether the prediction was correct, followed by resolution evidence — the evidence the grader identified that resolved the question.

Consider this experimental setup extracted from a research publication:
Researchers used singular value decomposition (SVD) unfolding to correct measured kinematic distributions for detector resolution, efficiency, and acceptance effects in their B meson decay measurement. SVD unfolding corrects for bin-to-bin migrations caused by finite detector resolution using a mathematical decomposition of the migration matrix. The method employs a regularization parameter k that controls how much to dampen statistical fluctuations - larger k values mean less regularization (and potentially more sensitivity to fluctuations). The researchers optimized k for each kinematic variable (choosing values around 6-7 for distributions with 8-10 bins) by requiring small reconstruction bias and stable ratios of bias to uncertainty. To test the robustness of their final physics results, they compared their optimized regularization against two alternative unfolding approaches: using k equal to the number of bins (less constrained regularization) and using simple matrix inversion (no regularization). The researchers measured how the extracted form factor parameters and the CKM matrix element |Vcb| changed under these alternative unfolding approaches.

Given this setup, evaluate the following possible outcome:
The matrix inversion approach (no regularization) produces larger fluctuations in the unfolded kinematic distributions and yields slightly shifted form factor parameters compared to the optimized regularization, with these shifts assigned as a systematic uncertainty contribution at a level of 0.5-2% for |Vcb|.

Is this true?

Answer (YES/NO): NO